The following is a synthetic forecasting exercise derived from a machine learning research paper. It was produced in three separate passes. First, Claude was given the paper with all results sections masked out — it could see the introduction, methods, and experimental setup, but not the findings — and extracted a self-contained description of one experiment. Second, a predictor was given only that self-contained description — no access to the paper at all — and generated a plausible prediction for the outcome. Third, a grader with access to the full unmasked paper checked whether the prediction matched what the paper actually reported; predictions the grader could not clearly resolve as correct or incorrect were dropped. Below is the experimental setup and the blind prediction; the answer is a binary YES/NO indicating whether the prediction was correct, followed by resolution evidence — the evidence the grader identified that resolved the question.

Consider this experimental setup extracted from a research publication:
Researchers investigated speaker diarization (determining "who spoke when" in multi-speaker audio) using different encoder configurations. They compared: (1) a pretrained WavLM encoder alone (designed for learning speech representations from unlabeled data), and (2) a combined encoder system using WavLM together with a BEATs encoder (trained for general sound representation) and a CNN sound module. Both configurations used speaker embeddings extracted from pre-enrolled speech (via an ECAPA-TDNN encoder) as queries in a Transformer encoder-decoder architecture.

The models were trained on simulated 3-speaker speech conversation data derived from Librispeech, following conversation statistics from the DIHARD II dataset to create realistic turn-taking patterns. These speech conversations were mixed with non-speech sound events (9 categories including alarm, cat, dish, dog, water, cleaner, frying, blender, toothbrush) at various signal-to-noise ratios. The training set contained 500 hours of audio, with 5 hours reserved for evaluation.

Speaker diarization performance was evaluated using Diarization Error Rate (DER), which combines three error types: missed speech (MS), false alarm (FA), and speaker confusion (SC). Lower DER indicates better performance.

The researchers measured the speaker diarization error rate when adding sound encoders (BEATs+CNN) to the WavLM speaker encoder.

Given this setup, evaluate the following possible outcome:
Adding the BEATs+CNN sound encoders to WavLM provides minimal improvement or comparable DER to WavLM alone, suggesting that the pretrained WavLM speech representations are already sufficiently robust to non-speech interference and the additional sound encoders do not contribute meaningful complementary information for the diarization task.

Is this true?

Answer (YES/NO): NO